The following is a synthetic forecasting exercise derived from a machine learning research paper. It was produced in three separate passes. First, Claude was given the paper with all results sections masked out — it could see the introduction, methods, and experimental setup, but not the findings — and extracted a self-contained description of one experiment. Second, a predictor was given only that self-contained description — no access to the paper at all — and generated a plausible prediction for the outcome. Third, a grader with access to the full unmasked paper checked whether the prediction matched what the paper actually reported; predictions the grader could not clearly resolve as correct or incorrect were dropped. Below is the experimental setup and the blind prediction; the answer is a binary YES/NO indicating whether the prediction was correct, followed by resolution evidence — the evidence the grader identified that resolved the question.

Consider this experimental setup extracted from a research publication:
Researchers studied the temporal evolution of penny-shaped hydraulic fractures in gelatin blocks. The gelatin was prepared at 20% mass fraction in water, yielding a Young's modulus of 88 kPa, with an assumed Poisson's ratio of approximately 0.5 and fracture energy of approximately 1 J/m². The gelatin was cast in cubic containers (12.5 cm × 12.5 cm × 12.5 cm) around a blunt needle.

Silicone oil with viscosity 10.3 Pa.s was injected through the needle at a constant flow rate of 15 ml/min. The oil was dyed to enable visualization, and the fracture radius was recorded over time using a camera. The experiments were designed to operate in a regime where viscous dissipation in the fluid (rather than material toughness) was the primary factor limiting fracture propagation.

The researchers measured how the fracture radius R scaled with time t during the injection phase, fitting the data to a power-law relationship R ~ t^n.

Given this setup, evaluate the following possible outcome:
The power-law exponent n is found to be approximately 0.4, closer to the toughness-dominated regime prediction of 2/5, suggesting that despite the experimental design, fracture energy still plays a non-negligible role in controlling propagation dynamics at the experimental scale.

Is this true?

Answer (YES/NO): NO